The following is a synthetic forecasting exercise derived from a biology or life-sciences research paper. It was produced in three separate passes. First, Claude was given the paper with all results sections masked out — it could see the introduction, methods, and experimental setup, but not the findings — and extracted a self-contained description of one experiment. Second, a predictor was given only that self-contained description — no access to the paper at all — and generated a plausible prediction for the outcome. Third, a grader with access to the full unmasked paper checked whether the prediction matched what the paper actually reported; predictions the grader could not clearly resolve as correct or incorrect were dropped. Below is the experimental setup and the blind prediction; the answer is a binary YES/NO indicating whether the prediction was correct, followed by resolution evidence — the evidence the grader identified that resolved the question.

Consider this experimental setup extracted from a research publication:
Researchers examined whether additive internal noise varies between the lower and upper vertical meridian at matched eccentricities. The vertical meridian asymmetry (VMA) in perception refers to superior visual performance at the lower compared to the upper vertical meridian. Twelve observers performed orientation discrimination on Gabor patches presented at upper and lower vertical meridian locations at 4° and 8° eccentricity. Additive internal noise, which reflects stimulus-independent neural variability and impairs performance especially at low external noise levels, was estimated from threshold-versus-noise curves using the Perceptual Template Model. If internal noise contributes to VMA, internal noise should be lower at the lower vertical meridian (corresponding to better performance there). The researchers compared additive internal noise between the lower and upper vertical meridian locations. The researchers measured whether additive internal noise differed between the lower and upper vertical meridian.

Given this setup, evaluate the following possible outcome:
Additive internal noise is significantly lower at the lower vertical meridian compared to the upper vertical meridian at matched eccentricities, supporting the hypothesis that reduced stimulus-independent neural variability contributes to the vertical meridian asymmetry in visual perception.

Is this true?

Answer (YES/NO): NO